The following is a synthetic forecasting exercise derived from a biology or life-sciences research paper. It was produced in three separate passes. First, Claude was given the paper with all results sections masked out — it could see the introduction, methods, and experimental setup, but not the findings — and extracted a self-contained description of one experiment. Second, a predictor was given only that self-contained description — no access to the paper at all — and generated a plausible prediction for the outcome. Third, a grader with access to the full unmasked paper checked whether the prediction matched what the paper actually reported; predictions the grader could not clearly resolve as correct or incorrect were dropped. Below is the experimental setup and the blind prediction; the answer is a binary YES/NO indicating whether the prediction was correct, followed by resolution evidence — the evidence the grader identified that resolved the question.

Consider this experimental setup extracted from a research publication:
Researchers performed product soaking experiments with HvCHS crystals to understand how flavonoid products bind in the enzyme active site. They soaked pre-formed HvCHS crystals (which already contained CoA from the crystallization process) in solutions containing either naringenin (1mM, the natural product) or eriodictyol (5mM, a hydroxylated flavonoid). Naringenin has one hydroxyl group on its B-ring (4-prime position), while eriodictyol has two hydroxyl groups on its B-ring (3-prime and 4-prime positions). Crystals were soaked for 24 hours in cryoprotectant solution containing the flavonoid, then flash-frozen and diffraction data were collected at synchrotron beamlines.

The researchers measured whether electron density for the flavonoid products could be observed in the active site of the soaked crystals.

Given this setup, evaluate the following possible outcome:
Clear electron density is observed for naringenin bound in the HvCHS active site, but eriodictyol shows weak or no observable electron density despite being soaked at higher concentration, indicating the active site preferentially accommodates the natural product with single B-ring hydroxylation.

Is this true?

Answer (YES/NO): NO